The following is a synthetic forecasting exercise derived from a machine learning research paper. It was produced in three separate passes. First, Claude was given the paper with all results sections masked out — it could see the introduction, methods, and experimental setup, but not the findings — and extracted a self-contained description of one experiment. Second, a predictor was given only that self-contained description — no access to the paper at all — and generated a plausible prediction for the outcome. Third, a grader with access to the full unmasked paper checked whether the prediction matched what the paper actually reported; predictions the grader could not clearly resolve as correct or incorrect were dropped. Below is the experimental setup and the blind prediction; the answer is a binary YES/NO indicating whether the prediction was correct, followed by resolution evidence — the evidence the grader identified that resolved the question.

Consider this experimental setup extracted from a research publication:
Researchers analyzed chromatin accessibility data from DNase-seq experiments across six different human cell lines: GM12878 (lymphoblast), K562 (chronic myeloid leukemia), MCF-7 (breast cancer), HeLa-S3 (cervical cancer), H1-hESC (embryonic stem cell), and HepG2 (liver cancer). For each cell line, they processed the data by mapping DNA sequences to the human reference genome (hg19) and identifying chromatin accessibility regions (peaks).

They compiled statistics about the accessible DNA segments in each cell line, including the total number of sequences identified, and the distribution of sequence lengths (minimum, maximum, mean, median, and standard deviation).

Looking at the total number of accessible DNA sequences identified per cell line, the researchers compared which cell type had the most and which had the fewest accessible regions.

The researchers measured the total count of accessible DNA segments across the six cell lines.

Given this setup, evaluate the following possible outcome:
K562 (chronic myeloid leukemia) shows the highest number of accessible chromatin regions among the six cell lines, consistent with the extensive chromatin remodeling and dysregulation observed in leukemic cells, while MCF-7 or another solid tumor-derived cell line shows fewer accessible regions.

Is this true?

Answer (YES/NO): NO